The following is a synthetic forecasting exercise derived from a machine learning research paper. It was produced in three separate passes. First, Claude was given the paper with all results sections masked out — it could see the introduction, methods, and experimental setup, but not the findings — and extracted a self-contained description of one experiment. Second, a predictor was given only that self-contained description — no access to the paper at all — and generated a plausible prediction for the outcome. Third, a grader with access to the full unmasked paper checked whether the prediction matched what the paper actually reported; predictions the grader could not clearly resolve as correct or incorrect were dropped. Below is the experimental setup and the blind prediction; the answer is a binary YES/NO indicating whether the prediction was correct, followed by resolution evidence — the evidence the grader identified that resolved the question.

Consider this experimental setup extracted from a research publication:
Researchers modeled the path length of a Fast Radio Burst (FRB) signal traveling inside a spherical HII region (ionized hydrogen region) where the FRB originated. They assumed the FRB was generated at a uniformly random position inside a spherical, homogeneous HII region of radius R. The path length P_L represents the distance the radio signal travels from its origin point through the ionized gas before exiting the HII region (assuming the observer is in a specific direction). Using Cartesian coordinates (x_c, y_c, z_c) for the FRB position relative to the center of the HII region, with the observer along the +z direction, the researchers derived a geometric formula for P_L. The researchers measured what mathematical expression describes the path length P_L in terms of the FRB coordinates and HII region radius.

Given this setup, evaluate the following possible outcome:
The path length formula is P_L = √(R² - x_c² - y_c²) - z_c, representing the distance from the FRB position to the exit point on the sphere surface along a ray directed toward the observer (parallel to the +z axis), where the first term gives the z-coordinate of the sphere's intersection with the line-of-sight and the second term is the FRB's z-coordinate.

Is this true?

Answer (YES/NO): NO